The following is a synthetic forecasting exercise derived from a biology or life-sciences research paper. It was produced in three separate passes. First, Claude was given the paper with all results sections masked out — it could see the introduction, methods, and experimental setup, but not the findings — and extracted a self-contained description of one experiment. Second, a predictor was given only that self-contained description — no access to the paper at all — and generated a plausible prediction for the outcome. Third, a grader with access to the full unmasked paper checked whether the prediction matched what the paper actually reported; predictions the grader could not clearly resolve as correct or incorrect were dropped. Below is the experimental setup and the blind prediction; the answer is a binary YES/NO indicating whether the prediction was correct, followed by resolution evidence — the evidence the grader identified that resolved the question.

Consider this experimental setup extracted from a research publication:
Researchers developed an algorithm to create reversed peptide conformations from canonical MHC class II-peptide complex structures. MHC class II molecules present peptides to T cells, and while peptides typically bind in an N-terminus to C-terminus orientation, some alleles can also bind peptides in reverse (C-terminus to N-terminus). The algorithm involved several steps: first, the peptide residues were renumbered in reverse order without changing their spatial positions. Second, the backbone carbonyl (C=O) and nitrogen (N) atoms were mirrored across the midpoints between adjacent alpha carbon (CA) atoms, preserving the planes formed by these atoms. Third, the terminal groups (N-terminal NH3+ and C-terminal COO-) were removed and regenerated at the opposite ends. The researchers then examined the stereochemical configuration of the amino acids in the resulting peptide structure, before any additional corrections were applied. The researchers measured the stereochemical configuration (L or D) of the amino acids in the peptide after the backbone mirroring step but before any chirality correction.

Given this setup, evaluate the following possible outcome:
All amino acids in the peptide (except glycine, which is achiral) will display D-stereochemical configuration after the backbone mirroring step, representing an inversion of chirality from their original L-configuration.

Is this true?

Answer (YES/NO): YES